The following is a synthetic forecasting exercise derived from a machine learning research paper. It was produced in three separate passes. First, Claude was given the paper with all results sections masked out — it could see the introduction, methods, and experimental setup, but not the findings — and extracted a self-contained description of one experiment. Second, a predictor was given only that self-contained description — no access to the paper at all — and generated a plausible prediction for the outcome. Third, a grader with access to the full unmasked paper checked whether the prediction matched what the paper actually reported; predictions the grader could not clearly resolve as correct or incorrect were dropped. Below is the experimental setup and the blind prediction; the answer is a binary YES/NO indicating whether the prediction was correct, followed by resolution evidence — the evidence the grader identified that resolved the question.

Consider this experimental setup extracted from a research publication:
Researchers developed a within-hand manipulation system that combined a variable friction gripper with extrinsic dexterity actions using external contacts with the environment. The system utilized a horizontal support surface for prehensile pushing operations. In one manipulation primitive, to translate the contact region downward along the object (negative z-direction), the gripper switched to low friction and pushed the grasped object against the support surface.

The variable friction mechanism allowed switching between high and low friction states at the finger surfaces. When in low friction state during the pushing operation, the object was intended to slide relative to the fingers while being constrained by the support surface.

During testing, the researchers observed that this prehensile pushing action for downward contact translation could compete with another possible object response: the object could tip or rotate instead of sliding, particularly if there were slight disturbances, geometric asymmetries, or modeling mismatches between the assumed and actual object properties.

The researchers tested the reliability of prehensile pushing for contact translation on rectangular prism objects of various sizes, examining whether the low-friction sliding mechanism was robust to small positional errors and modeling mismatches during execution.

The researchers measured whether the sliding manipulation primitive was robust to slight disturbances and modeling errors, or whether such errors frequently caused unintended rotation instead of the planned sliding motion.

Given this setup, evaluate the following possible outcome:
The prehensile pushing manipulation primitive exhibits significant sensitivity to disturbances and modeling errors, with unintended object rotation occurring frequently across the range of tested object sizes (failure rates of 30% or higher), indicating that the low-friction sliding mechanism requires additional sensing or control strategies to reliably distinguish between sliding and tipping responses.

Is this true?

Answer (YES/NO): NO